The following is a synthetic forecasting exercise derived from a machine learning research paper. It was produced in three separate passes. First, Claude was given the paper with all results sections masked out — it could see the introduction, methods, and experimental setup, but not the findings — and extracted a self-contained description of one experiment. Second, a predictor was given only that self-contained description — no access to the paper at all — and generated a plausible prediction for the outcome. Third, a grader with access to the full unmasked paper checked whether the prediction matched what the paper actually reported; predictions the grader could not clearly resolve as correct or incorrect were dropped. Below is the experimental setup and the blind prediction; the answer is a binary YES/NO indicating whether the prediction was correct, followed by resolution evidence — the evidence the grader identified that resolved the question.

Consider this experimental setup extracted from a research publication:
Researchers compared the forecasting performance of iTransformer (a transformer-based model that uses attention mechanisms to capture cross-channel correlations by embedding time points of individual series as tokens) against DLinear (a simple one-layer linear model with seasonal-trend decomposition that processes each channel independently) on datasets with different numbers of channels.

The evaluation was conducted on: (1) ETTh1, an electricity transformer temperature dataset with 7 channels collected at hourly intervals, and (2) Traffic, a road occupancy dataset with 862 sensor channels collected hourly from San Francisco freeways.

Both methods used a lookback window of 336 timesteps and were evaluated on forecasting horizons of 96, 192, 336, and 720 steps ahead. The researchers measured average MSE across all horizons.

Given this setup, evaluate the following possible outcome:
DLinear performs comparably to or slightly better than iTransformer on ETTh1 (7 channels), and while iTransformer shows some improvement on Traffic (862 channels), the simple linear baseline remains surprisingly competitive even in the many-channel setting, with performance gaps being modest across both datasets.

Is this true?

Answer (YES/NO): NO